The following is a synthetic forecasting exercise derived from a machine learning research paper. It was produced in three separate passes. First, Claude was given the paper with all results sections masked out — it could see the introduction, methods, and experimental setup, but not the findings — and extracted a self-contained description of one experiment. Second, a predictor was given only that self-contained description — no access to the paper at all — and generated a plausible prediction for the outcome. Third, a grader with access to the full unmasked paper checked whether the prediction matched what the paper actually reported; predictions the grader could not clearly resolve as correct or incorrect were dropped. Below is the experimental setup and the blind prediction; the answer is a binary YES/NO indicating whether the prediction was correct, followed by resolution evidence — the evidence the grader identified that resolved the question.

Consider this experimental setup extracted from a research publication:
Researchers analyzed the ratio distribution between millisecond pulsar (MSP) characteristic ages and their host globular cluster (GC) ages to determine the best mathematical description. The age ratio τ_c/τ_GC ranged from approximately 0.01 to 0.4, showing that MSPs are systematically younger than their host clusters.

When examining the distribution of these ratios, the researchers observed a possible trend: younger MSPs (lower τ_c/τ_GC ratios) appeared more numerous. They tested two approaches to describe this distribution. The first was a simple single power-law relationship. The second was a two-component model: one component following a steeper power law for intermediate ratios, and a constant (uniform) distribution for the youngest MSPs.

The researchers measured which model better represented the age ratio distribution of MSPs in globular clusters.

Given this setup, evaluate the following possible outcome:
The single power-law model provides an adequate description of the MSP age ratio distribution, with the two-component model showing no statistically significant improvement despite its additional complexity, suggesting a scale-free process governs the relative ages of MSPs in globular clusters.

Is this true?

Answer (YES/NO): NO